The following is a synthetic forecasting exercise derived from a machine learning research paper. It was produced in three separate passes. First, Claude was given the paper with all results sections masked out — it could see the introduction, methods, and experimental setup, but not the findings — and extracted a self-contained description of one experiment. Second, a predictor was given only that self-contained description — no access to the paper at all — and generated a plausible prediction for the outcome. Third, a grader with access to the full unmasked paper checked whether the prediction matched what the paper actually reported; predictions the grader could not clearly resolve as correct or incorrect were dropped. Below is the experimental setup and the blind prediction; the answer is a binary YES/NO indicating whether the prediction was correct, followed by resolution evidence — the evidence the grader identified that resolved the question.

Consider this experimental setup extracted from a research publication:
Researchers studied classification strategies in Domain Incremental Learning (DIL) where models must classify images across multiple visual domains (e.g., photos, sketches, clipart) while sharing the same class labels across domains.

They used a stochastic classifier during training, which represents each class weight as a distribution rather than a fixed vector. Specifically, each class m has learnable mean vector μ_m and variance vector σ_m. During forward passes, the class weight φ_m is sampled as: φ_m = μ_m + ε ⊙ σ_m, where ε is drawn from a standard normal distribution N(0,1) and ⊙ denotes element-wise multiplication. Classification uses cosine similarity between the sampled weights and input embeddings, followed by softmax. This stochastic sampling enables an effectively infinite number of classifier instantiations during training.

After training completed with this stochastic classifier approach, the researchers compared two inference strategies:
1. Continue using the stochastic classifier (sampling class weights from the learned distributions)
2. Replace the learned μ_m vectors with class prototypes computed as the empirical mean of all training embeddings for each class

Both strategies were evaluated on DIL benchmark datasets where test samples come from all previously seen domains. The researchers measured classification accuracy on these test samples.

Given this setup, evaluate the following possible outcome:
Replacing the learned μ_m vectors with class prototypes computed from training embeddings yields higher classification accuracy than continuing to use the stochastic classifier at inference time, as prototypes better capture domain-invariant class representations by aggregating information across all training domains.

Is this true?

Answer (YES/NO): YES